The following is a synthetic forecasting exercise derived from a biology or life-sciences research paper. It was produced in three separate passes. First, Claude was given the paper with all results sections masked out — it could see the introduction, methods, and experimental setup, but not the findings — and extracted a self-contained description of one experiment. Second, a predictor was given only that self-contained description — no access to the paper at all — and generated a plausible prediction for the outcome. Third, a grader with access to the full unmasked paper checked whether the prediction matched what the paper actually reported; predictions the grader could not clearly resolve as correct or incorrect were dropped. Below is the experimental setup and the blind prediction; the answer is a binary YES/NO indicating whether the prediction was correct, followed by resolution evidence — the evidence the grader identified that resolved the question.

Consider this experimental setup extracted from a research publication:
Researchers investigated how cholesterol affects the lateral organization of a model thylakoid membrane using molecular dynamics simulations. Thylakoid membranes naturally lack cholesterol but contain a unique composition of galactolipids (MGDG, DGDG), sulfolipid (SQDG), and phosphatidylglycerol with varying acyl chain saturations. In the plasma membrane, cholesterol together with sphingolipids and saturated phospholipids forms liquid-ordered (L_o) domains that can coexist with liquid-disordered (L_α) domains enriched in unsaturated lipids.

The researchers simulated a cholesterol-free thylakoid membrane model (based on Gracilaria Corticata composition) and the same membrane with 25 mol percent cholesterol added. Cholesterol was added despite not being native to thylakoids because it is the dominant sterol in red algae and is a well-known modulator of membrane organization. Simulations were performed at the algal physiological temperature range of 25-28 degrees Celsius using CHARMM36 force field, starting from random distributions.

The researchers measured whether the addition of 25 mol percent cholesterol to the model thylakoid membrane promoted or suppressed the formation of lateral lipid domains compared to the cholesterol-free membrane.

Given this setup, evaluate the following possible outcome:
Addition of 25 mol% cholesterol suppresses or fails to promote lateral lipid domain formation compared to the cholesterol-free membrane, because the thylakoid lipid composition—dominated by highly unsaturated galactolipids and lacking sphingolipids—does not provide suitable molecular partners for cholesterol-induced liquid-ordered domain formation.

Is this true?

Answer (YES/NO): NO